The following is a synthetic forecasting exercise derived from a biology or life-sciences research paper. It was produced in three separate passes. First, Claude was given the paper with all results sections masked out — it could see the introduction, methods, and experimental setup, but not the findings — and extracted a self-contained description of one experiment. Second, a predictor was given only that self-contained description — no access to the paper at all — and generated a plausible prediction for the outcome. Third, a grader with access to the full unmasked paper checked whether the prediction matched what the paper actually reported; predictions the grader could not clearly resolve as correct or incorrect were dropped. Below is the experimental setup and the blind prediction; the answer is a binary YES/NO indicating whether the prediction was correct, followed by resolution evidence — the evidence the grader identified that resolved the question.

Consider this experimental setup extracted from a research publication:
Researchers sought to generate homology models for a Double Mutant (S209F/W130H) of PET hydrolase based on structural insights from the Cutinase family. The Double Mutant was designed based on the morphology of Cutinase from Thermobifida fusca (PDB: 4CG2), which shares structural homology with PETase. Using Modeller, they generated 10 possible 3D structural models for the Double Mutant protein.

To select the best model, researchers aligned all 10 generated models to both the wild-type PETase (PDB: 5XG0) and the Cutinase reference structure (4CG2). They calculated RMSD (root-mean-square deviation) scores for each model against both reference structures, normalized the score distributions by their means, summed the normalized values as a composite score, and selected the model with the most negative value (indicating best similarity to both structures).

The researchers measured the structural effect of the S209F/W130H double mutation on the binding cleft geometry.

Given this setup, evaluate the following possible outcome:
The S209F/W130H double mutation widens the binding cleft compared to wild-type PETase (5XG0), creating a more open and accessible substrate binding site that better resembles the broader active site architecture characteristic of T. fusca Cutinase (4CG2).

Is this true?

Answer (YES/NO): NO